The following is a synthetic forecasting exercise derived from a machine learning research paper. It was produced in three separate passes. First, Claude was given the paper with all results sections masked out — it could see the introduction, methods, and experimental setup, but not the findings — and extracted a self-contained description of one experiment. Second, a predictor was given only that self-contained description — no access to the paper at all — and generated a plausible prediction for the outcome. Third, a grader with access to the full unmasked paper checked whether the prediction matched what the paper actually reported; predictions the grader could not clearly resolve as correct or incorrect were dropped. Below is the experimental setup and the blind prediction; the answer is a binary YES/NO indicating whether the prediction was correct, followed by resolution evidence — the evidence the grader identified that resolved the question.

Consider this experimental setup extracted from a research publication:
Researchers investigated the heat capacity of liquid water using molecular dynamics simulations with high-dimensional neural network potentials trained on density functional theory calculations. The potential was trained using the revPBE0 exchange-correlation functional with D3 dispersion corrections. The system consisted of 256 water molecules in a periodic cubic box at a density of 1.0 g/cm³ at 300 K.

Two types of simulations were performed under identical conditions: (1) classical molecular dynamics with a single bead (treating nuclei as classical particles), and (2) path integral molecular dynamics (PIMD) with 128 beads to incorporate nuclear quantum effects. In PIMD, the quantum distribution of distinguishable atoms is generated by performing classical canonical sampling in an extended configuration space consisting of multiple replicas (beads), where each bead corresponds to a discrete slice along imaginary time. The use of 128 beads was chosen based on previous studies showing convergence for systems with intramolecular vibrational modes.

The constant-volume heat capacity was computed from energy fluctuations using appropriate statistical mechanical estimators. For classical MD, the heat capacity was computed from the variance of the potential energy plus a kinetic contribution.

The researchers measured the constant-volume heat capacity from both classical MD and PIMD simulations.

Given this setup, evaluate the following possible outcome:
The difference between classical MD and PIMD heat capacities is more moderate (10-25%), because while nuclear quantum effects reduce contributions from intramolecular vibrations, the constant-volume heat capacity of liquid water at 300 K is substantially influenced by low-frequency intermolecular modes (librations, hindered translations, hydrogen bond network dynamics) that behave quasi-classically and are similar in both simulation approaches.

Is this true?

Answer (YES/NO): NO